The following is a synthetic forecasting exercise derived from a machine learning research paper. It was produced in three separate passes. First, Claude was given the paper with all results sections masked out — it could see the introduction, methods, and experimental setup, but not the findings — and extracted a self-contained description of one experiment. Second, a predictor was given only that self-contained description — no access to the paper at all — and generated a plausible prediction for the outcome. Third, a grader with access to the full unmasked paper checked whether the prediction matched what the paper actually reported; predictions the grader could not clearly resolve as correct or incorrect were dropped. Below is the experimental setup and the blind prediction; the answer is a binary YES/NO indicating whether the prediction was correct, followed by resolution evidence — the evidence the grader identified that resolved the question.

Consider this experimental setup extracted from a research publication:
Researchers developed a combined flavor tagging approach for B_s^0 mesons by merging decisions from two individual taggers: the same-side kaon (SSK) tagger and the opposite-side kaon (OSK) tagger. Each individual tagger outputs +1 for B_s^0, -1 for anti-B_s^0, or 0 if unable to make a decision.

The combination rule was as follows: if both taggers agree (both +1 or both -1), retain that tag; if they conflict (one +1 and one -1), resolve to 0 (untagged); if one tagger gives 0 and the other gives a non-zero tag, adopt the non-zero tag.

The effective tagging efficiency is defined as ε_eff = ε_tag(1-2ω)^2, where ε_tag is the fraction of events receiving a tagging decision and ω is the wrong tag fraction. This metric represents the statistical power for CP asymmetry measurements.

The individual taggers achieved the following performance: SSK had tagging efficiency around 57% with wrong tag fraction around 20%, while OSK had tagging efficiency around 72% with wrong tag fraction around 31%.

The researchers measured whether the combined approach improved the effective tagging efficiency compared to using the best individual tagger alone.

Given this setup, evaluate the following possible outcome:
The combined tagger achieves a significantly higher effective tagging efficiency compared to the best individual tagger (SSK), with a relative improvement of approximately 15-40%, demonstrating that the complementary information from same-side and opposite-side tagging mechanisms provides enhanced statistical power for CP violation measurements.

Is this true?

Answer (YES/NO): NO